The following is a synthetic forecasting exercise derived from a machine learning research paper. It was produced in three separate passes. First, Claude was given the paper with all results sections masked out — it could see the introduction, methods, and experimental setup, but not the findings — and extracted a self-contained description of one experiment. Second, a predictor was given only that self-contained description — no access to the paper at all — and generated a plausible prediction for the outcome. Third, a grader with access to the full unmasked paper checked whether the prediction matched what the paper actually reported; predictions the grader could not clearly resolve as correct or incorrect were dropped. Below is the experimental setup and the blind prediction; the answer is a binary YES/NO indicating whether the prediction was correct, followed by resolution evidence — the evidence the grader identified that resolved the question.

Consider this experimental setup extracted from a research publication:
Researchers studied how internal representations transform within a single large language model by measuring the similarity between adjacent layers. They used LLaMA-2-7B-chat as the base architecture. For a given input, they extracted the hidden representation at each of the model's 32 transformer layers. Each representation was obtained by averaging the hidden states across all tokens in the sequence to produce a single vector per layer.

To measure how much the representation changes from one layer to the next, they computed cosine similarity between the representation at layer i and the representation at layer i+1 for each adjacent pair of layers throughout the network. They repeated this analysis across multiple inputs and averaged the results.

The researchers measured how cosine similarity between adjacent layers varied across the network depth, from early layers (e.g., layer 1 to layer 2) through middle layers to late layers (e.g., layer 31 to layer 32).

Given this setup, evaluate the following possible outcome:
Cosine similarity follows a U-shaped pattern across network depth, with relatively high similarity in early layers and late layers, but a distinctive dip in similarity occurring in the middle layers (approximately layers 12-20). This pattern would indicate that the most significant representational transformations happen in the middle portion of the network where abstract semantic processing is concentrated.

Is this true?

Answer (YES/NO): NO